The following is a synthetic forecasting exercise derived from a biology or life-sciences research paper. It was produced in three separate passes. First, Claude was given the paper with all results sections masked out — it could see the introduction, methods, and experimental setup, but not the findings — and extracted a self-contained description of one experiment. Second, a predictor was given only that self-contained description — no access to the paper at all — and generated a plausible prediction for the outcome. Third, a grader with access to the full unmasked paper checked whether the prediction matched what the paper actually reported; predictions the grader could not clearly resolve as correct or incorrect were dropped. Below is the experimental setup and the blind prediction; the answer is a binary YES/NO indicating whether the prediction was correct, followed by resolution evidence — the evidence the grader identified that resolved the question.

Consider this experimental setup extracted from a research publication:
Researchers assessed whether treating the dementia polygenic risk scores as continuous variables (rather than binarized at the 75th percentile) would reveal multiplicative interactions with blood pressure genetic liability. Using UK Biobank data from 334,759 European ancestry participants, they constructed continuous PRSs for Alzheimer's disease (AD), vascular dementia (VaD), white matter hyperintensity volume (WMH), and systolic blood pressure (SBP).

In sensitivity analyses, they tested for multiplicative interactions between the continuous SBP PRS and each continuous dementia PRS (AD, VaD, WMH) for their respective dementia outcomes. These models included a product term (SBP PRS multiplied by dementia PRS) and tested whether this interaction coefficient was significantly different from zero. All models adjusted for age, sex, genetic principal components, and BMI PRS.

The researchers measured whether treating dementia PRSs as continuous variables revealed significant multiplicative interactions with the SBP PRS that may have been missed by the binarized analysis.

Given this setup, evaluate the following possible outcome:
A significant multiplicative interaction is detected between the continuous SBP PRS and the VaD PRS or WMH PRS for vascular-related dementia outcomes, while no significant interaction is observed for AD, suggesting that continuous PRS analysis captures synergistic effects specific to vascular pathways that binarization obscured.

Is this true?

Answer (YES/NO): NO